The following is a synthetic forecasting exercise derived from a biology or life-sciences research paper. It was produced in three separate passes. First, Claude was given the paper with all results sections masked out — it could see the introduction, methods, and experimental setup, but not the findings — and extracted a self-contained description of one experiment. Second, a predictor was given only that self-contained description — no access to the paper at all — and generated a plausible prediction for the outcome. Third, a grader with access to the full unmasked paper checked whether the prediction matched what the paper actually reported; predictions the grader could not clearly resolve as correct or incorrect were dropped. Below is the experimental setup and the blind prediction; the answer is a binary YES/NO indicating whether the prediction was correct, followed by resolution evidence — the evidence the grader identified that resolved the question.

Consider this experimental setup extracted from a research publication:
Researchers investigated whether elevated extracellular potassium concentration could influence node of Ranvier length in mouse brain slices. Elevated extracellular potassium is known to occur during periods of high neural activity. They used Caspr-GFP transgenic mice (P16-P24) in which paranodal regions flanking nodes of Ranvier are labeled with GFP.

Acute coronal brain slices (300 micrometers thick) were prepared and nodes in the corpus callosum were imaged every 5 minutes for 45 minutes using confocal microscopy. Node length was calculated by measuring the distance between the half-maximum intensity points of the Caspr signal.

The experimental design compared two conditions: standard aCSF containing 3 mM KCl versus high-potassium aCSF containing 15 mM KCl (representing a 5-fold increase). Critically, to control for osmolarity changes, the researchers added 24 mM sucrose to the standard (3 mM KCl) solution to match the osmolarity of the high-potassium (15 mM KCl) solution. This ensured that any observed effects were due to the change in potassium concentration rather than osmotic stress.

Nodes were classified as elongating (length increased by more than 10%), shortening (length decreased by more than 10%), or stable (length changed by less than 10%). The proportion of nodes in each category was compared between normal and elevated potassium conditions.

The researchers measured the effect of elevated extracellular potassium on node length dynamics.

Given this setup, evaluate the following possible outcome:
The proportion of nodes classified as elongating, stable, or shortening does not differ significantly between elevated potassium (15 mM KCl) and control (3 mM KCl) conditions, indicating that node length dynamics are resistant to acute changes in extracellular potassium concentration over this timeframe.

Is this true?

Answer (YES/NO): NO